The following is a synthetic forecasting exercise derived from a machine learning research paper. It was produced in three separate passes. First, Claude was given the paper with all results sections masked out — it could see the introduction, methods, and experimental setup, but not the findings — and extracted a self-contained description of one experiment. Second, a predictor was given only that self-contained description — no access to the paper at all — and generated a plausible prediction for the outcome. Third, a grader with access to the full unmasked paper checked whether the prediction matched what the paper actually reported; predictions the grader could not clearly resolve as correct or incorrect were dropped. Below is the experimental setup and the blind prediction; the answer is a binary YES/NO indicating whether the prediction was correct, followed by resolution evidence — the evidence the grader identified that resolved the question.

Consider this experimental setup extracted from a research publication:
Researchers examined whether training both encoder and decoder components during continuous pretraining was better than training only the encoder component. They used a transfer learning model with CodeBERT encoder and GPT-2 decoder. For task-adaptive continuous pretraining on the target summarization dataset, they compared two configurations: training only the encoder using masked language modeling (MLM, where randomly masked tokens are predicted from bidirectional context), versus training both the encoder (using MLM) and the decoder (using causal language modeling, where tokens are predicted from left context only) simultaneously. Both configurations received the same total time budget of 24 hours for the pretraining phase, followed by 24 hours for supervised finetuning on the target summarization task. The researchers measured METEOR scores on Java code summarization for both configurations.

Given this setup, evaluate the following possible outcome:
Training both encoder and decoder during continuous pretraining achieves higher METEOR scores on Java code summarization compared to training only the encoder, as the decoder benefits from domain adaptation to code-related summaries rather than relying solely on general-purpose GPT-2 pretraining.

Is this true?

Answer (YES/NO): NO